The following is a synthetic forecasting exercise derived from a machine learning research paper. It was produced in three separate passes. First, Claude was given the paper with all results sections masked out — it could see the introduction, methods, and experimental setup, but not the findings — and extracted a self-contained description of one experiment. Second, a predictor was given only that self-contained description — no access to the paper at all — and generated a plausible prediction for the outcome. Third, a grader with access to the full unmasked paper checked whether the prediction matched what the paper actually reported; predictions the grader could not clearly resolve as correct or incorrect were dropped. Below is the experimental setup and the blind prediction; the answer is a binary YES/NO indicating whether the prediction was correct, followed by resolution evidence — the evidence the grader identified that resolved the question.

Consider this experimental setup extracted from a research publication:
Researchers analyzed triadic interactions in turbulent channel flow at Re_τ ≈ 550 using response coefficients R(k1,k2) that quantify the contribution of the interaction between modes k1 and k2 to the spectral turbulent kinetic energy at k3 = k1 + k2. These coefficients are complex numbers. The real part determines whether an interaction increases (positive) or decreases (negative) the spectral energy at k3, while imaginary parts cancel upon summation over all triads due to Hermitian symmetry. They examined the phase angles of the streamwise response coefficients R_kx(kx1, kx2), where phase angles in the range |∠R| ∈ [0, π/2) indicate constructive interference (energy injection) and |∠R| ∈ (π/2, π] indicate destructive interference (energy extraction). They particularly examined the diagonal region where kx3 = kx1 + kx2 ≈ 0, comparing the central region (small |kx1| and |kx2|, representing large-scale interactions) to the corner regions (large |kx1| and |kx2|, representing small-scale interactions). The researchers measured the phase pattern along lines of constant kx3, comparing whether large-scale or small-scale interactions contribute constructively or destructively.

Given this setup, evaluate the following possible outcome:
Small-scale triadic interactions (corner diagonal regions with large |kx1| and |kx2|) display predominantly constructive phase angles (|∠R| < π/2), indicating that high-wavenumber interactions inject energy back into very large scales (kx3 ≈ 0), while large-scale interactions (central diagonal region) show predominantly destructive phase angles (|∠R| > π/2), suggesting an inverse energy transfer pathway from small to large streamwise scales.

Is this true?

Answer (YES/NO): NO